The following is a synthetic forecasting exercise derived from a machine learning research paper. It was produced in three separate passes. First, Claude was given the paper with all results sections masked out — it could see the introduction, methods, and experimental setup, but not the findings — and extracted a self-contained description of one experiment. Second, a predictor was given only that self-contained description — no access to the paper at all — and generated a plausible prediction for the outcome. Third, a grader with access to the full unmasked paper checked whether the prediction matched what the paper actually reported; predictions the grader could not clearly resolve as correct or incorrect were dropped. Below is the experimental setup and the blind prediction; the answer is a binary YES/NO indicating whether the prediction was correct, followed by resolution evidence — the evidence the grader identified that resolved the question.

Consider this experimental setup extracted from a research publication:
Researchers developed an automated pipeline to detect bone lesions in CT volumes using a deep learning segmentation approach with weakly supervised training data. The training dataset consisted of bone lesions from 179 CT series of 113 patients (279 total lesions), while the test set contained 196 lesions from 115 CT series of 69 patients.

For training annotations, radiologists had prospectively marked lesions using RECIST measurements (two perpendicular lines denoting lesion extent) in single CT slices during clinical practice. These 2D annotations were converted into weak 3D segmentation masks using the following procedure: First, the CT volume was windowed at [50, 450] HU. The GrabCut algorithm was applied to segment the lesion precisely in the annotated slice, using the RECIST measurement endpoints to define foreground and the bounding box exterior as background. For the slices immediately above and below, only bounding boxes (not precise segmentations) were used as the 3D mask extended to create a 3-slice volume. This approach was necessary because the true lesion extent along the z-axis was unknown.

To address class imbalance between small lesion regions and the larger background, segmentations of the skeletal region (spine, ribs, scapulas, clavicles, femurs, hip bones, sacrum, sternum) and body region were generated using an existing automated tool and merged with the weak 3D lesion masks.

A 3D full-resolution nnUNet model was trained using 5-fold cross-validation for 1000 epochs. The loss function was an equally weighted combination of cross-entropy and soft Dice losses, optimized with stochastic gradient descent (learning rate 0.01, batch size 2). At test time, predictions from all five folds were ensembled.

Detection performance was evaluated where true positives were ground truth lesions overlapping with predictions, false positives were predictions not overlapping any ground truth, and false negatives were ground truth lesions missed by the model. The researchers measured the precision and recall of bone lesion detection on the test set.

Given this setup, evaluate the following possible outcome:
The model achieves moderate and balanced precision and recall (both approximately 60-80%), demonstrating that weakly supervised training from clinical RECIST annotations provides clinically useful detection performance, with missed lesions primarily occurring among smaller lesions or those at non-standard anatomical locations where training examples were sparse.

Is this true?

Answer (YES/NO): NO